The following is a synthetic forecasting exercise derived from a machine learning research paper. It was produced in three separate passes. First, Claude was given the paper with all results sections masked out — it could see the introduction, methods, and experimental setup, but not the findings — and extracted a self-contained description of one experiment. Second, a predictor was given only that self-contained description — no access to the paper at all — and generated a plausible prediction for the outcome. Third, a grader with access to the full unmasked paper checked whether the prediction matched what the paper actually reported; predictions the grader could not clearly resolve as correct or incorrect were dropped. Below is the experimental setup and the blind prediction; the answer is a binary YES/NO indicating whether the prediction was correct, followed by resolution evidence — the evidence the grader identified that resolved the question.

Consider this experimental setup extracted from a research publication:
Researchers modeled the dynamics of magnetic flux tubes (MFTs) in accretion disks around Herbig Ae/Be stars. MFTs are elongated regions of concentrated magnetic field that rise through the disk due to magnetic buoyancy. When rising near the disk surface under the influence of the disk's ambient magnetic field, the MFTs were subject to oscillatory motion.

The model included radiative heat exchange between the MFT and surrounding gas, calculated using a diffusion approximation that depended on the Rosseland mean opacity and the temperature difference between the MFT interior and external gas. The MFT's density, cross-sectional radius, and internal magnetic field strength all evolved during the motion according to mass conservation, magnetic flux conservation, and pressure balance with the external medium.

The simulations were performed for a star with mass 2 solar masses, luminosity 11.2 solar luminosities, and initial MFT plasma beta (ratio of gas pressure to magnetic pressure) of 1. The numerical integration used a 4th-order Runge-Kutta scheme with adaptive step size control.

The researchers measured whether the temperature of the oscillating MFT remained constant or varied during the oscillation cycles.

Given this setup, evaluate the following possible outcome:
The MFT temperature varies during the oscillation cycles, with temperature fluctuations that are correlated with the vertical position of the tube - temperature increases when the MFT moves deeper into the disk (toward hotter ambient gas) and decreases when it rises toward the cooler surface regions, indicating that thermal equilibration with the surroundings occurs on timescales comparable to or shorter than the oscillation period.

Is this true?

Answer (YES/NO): YES